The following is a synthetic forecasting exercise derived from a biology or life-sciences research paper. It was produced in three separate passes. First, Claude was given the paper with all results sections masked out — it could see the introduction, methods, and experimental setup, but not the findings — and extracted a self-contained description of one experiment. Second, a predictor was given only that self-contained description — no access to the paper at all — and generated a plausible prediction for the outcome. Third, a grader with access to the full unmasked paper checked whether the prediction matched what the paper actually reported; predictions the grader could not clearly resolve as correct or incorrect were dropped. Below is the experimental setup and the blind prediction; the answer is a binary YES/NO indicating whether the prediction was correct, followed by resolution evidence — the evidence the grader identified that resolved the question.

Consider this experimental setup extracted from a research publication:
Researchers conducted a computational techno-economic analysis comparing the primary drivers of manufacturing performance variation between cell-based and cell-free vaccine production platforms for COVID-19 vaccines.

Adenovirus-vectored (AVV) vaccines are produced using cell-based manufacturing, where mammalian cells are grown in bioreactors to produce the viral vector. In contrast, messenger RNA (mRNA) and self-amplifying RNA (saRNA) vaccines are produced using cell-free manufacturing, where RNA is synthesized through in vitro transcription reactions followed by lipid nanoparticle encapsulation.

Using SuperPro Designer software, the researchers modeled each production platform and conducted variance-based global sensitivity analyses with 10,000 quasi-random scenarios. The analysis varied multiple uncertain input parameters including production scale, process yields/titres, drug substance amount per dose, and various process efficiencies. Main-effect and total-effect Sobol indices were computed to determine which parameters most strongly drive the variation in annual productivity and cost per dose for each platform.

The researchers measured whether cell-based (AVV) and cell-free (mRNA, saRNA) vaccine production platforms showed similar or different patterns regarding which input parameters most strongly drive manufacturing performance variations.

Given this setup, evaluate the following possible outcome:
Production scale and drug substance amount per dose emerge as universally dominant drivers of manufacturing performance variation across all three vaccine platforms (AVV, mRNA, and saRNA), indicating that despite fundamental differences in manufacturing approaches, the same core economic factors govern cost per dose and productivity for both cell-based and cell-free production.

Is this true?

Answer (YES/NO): NO